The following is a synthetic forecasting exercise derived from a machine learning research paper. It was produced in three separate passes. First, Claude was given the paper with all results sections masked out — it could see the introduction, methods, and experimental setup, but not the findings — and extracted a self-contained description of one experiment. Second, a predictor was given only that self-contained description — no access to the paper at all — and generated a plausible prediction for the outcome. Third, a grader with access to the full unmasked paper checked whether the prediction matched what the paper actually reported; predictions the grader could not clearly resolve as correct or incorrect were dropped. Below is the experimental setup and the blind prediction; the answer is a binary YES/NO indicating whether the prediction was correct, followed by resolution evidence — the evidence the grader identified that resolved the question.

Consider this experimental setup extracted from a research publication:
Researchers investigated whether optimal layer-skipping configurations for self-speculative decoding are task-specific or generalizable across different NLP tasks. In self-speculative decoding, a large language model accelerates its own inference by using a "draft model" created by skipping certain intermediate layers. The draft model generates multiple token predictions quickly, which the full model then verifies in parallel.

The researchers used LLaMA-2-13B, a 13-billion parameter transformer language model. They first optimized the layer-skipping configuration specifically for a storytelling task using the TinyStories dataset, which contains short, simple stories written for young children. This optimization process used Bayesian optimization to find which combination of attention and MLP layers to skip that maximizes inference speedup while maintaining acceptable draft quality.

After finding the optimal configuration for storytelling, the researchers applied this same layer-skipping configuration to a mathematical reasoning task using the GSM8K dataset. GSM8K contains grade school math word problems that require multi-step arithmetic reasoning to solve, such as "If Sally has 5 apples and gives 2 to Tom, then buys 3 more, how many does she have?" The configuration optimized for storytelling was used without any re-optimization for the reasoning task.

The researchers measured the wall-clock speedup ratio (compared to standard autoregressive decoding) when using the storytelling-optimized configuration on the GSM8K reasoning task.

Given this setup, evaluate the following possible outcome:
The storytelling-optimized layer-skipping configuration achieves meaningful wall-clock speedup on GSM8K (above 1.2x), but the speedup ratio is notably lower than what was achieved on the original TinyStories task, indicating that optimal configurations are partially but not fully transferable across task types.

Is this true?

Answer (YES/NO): NO